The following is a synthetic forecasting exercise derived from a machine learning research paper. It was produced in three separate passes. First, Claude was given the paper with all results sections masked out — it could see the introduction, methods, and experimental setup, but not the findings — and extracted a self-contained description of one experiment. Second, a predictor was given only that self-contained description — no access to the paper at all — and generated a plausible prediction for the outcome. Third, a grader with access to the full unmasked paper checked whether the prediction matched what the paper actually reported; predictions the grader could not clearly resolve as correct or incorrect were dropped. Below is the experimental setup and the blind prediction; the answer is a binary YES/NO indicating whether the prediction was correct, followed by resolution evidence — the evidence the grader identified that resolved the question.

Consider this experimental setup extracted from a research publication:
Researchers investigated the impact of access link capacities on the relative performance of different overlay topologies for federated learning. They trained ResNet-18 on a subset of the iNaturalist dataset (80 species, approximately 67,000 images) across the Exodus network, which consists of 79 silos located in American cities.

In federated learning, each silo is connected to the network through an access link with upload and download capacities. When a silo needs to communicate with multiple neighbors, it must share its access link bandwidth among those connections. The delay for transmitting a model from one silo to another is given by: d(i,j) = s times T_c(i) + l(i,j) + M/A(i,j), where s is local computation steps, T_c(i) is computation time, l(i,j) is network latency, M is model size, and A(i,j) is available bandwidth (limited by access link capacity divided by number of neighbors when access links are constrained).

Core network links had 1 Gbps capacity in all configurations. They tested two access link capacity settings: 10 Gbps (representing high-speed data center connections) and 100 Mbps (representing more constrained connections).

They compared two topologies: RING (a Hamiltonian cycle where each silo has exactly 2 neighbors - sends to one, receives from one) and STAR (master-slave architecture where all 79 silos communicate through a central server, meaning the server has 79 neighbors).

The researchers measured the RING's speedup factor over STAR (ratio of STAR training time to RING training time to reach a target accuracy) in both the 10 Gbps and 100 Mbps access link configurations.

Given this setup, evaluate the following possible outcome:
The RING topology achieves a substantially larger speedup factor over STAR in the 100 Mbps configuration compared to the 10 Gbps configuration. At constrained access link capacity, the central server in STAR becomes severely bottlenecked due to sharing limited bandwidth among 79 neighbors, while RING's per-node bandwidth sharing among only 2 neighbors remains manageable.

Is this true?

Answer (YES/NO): YES